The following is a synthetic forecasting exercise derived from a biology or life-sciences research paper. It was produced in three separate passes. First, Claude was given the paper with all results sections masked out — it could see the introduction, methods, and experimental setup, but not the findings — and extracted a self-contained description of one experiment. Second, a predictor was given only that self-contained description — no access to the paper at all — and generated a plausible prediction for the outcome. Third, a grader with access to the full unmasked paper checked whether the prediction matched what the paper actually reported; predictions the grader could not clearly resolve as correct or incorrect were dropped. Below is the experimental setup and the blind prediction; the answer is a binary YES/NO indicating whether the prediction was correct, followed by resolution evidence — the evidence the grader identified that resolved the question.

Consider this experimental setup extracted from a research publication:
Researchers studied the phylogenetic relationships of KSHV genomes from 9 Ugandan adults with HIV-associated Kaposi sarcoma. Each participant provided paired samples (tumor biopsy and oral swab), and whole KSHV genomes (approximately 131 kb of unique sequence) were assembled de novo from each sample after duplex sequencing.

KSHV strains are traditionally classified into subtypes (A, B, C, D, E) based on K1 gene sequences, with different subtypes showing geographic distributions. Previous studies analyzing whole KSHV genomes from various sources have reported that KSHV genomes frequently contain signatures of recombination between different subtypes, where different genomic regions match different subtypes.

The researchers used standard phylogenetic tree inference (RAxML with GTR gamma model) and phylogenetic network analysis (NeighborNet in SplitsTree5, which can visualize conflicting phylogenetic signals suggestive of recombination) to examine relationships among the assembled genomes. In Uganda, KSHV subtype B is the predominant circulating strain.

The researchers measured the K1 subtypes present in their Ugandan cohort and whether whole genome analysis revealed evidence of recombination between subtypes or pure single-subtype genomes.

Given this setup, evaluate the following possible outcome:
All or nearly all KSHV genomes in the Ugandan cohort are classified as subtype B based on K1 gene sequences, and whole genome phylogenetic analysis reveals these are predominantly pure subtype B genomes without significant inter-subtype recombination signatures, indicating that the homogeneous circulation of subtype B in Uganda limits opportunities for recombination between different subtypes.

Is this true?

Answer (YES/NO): NO